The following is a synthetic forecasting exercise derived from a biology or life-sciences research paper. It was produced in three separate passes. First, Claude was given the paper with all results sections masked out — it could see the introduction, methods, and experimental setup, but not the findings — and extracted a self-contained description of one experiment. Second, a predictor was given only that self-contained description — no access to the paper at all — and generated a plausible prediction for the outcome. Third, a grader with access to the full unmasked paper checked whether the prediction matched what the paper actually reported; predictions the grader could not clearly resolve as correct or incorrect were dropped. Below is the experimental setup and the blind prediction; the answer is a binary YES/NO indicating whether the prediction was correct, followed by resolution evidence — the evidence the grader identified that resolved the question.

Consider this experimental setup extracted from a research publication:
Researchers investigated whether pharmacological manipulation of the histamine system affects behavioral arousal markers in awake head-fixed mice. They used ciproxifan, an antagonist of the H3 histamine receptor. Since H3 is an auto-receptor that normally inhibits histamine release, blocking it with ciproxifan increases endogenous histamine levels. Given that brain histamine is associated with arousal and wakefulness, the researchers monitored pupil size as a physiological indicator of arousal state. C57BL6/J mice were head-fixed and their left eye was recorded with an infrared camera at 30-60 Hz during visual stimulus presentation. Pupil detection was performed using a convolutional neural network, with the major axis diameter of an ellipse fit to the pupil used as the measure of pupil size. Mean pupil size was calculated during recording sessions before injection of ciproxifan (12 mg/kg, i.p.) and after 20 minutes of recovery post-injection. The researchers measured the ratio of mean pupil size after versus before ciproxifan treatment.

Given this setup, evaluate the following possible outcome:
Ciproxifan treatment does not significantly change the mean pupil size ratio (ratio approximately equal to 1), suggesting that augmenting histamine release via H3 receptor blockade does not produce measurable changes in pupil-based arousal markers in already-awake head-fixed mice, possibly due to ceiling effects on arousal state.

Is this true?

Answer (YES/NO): NO